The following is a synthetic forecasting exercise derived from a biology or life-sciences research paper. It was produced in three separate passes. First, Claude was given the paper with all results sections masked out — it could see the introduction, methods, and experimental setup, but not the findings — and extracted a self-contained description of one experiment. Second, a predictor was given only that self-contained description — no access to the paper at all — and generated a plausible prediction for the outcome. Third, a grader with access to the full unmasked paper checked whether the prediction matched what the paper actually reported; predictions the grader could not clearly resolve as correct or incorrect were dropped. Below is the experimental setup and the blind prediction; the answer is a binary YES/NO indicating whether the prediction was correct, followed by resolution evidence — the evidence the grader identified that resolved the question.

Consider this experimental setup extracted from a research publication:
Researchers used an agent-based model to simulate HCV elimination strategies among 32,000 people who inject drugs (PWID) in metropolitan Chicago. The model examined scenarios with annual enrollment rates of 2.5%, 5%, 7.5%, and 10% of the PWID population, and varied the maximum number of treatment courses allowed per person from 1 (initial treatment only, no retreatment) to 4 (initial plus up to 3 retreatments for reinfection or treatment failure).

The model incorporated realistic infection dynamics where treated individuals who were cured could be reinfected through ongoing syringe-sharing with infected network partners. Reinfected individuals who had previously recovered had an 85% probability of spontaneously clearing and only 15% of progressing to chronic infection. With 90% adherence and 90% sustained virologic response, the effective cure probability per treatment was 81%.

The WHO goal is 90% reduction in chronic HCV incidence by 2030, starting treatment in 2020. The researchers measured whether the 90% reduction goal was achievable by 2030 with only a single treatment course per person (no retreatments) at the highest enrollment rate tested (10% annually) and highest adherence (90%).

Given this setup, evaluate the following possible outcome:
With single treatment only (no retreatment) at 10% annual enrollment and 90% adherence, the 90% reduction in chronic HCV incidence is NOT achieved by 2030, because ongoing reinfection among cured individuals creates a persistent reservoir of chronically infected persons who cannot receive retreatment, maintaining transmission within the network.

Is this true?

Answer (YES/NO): YES